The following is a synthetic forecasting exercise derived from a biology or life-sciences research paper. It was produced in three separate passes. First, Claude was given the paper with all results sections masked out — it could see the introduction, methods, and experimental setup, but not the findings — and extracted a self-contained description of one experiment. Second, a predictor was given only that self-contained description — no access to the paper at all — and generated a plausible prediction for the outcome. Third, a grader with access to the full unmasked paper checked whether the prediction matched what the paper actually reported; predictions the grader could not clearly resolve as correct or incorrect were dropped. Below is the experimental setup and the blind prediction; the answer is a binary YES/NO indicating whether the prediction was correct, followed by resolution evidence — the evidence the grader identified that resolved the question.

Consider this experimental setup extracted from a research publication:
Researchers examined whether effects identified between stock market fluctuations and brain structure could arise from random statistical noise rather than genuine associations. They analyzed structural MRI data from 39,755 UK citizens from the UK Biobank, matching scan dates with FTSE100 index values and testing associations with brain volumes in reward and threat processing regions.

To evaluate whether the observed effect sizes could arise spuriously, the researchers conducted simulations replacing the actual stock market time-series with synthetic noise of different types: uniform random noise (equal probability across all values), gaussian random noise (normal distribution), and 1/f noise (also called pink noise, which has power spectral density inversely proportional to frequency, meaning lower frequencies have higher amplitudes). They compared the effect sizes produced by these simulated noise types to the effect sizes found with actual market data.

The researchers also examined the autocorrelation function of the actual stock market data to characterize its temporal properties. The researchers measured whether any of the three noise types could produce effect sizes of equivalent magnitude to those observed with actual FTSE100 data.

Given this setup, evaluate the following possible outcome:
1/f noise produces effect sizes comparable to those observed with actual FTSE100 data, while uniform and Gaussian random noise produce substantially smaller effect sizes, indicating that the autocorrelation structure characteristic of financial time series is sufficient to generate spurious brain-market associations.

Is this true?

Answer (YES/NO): NO